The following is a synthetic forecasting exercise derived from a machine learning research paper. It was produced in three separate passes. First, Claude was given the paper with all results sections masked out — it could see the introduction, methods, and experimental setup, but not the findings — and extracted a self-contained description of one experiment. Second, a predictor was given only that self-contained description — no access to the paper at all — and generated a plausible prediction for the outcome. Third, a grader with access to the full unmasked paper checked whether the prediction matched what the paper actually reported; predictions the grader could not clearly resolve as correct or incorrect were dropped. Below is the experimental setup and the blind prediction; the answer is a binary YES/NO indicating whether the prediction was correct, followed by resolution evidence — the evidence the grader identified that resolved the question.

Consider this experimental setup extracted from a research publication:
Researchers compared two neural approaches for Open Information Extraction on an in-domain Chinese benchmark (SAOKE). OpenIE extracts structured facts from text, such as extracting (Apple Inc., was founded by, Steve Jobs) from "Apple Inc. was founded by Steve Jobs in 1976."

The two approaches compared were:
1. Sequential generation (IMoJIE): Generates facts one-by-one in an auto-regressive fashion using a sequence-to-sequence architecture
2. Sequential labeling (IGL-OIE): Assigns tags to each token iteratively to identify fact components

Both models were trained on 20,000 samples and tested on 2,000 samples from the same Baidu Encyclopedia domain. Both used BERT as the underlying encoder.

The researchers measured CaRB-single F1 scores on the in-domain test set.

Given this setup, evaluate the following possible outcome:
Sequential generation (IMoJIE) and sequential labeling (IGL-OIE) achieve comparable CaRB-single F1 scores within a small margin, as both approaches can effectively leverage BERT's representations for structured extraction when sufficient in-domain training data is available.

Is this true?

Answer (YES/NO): YES